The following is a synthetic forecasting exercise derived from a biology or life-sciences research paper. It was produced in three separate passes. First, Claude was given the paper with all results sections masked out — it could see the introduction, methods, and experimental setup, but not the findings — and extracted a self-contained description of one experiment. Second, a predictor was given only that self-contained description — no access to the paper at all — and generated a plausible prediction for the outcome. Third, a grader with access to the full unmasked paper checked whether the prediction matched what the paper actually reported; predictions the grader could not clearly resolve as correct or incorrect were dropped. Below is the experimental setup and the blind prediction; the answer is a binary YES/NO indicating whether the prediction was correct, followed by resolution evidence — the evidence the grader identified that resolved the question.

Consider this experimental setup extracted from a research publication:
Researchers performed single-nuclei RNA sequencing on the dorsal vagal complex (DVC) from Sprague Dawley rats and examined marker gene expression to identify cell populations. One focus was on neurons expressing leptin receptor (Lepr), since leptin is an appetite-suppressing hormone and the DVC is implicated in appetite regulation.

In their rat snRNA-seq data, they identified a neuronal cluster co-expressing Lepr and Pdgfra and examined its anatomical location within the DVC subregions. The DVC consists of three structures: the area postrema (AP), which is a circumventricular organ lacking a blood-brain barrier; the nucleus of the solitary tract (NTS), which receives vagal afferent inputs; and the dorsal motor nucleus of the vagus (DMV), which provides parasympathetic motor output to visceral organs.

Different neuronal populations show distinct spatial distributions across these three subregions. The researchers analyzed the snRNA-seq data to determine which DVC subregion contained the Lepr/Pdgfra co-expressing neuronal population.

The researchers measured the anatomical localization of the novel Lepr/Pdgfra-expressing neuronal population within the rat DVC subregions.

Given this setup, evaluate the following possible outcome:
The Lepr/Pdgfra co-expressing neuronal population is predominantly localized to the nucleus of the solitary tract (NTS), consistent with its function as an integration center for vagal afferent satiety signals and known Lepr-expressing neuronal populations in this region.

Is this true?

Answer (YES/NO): NO